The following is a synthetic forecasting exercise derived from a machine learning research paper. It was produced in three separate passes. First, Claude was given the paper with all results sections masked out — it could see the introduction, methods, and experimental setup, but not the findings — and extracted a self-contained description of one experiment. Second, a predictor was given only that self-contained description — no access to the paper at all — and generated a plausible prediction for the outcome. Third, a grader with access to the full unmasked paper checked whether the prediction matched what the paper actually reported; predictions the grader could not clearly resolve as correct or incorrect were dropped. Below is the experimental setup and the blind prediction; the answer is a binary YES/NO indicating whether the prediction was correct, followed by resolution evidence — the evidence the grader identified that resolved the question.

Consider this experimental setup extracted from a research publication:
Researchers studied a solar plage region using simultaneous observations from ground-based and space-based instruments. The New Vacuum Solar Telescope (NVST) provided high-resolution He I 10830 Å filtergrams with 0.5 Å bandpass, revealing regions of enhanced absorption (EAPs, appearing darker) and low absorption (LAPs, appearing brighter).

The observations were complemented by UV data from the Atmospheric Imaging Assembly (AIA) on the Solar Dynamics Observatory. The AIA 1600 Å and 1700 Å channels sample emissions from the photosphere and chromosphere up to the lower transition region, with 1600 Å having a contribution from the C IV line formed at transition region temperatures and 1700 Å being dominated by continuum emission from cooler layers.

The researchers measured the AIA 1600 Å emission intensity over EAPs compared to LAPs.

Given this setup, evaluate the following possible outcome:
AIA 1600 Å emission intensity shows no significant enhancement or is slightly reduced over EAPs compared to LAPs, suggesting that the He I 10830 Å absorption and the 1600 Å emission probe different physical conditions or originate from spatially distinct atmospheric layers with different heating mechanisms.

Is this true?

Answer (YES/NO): YES